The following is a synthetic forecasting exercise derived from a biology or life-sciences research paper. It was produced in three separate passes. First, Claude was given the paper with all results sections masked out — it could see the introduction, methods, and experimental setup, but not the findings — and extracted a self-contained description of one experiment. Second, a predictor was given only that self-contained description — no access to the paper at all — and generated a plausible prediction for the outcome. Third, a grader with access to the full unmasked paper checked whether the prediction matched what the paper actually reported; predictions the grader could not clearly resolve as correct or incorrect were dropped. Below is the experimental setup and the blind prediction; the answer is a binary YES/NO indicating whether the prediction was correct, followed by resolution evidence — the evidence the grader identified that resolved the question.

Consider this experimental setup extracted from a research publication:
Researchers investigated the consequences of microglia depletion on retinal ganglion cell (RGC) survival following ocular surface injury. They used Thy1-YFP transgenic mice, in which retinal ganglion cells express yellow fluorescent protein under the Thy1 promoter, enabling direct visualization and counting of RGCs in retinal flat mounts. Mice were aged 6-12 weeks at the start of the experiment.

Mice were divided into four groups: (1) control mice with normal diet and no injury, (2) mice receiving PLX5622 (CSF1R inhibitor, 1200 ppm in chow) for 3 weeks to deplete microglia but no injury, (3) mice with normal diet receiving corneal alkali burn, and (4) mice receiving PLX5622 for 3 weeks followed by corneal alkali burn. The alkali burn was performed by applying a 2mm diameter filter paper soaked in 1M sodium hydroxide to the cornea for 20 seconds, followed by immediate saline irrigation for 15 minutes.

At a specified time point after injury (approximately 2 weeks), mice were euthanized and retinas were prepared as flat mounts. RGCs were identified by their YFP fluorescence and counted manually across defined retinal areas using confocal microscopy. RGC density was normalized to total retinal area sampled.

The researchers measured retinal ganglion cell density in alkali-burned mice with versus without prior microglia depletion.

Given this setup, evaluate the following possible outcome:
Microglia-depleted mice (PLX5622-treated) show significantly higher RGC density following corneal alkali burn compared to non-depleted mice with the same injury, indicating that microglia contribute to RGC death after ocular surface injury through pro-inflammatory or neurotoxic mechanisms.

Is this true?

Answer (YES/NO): NO